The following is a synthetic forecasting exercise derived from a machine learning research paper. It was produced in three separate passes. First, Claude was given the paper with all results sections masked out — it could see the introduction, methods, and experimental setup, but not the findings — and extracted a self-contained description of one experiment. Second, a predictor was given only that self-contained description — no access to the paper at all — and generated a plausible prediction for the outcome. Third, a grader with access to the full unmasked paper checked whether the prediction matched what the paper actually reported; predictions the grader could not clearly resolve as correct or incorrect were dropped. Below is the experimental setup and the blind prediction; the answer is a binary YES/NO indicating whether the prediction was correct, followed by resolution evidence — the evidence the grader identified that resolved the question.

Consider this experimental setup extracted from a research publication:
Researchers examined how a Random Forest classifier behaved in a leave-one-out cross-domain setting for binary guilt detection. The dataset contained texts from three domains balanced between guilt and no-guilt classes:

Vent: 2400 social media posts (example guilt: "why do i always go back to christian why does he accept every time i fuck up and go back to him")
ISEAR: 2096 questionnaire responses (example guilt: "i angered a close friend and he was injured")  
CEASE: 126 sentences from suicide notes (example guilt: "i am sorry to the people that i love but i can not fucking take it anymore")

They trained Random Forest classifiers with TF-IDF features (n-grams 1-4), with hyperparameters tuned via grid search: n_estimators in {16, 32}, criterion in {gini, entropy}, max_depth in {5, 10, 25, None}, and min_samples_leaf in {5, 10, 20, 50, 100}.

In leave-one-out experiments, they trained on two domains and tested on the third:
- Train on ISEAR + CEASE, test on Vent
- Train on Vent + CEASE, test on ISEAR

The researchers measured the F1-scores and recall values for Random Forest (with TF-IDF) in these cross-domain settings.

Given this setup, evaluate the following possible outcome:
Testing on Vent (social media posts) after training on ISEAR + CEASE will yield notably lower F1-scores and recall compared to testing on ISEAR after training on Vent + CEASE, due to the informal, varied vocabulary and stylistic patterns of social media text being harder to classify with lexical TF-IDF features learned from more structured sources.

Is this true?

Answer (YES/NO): NO